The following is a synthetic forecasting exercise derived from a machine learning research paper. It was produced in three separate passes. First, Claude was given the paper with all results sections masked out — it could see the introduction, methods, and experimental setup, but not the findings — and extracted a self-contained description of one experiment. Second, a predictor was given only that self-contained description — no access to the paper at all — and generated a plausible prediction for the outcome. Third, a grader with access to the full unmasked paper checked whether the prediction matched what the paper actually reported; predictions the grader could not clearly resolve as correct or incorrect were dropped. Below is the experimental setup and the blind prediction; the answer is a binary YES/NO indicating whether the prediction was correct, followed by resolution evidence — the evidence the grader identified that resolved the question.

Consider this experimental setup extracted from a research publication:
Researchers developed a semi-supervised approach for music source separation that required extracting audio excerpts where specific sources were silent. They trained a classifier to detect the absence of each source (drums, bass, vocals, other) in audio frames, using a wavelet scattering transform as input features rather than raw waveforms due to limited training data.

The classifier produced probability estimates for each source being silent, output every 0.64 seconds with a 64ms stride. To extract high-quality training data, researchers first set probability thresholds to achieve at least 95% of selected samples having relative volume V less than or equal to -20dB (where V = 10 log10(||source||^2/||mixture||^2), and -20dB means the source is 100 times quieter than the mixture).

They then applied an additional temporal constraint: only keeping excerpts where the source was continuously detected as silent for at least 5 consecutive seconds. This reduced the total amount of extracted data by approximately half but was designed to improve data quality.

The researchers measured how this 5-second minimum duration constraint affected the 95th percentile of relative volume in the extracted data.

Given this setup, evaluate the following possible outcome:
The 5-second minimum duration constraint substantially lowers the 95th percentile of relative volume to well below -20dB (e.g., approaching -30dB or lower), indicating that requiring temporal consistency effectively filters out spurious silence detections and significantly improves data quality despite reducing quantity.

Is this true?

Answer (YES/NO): YES